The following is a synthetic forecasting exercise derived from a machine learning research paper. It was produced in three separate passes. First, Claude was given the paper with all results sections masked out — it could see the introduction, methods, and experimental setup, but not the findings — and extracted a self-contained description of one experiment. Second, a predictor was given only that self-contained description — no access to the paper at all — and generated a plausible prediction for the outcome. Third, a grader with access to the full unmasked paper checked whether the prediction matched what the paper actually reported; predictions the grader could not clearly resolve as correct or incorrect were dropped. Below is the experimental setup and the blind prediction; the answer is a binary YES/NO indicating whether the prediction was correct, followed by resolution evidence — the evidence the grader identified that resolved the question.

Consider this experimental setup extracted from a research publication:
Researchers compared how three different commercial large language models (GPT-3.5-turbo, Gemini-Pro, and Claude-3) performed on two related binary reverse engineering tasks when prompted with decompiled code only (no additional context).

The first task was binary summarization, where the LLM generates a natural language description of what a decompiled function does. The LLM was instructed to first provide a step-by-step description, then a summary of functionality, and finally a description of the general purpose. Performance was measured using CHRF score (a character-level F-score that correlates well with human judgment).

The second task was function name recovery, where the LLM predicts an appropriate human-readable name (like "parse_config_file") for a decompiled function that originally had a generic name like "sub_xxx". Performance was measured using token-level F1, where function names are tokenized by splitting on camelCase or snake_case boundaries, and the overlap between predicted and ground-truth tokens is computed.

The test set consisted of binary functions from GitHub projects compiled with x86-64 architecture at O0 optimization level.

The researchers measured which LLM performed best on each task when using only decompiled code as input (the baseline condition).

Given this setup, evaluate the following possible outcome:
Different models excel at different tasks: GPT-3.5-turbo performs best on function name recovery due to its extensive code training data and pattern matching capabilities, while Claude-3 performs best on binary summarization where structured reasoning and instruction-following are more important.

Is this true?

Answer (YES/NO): NO